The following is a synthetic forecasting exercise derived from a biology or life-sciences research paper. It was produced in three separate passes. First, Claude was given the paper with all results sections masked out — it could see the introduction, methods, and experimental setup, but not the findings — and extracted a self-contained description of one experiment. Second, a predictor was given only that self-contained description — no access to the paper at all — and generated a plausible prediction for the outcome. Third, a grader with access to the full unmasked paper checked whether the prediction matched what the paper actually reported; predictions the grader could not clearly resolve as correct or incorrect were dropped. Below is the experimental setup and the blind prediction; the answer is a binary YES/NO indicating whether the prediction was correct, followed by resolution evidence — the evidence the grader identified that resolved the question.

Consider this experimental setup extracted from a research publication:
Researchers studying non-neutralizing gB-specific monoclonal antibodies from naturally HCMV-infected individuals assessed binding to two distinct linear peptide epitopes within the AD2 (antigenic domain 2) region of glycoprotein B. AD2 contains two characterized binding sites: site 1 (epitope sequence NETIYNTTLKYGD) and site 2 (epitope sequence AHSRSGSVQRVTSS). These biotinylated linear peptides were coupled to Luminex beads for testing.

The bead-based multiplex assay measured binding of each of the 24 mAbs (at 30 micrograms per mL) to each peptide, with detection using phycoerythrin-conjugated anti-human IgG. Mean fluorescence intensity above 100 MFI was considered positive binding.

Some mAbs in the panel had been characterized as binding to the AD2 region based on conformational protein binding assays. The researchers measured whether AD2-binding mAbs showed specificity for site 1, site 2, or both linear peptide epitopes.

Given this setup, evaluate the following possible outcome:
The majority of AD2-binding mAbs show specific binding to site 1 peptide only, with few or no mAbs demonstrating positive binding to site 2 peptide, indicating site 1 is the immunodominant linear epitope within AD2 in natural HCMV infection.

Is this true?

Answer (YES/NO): NO